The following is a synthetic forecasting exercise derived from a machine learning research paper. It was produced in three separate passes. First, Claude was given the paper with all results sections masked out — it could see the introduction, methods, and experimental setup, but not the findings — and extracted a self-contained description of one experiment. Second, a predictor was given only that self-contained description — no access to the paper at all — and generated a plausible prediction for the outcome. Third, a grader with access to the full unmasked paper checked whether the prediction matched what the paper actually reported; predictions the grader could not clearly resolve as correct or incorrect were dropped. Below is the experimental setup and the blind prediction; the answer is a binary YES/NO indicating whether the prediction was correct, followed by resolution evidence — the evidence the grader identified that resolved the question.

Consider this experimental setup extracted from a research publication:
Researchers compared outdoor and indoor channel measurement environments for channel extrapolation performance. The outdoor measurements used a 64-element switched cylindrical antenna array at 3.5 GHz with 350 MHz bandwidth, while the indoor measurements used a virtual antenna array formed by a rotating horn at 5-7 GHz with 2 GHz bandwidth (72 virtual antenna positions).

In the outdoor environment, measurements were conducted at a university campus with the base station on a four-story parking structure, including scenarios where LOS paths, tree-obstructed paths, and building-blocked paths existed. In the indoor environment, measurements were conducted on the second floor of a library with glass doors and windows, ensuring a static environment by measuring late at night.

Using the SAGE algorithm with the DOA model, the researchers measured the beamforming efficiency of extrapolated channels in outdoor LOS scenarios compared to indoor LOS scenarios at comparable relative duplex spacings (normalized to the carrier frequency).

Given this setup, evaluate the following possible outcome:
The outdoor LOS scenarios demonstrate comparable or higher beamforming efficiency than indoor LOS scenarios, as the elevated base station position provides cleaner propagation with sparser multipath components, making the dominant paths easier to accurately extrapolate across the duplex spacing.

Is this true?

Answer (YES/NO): YES